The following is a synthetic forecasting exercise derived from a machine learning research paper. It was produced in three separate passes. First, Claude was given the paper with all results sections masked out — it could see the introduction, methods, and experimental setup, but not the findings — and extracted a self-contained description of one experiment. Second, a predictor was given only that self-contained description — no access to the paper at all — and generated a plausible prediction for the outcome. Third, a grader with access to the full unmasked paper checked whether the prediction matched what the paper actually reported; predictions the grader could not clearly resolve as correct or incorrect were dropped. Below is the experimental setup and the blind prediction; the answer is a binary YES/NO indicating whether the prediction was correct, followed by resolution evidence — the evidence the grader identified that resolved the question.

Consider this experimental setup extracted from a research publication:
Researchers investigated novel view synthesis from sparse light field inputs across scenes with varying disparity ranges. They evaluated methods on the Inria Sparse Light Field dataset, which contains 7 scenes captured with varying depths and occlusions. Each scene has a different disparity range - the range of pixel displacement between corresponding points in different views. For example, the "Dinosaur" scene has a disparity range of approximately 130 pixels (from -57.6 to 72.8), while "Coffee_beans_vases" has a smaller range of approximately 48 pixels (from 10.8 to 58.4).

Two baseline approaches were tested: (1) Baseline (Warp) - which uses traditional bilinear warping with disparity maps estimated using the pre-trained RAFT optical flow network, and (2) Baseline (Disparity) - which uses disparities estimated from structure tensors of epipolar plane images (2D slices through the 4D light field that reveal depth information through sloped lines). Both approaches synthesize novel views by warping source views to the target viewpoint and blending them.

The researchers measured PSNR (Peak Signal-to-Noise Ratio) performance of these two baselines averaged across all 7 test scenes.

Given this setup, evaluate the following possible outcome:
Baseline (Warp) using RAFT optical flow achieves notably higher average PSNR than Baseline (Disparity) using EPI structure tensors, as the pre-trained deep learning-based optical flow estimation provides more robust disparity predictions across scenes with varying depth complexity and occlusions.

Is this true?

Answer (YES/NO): NO